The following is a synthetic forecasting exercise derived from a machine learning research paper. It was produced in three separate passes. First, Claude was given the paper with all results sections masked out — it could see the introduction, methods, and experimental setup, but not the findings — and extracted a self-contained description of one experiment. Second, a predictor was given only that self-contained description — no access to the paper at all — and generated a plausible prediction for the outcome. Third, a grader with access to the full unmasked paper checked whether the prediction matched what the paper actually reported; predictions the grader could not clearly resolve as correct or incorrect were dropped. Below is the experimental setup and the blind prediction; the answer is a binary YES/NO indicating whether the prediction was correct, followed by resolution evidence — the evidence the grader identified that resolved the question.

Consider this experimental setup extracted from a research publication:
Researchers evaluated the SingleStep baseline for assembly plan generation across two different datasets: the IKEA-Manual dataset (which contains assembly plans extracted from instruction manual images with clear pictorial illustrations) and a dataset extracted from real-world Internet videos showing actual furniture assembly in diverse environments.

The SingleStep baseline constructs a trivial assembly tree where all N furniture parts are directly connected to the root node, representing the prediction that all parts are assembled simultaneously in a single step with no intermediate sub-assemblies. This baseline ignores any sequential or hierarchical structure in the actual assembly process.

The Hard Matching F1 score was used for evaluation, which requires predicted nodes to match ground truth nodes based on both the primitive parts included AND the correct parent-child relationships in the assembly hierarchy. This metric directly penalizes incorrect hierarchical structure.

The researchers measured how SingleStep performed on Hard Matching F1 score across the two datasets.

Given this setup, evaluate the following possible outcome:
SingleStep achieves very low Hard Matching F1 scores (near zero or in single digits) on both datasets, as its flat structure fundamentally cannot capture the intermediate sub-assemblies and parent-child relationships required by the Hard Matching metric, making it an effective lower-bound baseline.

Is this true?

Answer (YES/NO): NO